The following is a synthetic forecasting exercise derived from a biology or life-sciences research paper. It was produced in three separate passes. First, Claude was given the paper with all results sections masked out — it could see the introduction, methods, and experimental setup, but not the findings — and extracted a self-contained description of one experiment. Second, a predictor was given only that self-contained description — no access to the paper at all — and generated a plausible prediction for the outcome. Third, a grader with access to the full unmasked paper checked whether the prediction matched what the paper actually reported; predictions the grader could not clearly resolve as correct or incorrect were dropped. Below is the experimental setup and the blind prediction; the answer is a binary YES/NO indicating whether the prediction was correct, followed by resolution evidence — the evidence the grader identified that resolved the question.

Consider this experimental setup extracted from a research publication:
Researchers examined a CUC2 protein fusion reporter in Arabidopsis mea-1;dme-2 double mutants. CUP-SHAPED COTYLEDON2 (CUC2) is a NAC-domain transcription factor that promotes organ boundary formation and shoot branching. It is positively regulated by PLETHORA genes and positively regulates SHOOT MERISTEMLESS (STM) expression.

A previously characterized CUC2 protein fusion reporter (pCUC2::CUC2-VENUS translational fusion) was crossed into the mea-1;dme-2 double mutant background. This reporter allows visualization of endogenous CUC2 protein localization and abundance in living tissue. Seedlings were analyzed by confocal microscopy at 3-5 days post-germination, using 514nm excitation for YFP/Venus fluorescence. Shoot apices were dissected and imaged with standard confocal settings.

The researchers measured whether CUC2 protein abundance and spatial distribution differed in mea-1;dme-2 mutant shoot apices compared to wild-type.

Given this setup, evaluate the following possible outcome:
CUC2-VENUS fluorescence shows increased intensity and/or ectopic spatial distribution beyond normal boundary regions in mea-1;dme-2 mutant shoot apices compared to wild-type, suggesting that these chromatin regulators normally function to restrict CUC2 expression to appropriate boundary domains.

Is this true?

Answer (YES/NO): YES